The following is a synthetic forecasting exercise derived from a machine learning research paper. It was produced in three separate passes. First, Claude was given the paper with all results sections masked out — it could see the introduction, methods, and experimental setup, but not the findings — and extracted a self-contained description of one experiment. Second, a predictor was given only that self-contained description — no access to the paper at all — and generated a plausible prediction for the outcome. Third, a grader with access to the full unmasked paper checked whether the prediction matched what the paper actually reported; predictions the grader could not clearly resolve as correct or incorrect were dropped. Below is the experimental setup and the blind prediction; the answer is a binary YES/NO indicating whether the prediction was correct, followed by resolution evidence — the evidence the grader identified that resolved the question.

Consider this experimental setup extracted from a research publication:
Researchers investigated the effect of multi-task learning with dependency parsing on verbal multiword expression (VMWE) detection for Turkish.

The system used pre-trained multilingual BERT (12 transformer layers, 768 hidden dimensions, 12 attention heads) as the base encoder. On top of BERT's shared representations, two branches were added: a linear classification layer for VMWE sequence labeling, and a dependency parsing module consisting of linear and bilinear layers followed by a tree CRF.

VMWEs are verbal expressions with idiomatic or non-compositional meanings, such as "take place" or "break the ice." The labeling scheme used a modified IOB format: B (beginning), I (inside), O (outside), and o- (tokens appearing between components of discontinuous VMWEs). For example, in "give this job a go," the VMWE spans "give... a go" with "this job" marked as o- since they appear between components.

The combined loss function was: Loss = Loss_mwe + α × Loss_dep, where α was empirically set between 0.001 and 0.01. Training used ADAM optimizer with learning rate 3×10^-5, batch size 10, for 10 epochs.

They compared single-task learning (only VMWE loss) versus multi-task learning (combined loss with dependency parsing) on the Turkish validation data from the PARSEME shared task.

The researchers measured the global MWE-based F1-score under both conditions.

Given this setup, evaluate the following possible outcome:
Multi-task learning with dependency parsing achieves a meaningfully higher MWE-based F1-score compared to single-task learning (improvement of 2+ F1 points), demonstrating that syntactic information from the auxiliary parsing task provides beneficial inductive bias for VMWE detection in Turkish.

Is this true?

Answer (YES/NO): NO